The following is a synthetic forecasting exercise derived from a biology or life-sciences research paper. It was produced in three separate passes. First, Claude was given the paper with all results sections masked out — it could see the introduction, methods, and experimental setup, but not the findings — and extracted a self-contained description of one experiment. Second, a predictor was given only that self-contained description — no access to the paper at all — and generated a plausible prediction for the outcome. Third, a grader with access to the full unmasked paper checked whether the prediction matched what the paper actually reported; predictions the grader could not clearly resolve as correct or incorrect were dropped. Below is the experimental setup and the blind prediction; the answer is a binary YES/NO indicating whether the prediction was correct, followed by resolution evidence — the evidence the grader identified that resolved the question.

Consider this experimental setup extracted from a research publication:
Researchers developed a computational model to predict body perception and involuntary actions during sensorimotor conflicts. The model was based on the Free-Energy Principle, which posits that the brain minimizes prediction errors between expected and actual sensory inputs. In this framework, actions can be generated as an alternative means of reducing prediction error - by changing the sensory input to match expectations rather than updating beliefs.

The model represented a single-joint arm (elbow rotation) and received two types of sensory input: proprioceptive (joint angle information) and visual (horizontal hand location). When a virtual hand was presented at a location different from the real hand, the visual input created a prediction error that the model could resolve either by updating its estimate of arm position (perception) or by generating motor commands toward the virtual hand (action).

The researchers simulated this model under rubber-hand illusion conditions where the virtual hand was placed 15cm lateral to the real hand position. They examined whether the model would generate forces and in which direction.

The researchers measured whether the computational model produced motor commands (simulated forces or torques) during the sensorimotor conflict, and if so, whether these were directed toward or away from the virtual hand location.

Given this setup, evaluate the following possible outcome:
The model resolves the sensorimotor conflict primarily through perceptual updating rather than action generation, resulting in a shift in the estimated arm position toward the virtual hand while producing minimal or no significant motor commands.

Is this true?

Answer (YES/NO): NO